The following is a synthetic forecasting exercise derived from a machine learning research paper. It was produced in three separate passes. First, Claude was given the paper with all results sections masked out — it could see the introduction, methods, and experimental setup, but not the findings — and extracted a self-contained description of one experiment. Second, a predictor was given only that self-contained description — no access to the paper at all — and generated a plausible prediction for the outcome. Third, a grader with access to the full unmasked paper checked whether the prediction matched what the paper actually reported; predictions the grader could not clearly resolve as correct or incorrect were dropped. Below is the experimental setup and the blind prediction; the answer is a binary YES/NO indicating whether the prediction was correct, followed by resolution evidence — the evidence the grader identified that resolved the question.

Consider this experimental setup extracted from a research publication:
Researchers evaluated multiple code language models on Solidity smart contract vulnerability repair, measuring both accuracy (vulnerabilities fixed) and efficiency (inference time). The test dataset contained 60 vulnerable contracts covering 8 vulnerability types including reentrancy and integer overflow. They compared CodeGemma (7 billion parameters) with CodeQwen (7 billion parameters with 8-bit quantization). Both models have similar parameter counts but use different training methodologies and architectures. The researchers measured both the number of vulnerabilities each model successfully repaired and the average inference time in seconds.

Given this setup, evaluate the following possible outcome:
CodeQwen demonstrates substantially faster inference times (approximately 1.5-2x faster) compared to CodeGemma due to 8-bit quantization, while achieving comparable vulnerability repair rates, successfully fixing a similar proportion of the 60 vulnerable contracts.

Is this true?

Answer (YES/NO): NO